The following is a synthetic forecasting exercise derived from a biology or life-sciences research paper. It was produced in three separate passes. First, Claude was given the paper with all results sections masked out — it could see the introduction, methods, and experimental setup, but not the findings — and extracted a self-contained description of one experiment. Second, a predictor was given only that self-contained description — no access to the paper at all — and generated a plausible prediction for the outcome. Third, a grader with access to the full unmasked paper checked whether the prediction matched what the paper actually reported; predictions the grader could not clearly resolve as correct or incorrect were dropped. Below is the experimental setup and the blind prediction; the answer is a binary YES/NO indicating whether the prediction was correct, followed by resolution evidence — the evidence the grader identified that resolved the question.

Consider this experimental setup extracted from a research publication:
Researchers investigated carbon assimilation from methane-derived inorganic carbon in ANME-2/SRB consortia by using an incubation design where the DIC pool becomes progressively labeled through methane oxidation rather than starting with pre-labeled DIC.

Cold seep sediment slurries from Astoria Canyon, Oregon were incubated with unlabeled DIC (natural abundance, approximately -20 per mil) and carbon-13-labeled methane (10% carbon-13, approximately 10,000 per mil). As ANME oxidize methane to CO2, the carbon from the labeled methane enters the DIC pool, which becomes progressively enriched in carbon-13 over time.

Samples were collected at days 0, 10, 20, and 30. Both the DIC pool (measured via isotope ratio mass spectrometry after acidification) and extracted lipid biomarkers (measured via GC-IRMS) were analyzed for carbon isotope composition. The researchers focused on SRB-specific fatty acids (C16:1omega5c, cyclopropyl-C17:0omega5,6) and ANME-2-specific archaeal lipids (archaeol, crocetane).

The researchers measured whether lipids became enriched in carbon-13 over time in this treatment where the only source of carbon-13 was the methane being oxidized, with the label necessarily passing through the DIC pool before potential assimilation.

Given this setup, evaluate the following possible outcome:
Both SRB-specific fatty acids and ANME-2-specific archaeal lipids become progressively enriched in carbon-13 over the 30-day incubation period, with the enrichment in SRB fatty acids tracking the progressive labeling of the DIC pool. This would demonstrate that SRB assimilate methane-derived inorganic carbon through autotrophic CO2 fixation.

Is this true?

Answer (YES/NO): YES